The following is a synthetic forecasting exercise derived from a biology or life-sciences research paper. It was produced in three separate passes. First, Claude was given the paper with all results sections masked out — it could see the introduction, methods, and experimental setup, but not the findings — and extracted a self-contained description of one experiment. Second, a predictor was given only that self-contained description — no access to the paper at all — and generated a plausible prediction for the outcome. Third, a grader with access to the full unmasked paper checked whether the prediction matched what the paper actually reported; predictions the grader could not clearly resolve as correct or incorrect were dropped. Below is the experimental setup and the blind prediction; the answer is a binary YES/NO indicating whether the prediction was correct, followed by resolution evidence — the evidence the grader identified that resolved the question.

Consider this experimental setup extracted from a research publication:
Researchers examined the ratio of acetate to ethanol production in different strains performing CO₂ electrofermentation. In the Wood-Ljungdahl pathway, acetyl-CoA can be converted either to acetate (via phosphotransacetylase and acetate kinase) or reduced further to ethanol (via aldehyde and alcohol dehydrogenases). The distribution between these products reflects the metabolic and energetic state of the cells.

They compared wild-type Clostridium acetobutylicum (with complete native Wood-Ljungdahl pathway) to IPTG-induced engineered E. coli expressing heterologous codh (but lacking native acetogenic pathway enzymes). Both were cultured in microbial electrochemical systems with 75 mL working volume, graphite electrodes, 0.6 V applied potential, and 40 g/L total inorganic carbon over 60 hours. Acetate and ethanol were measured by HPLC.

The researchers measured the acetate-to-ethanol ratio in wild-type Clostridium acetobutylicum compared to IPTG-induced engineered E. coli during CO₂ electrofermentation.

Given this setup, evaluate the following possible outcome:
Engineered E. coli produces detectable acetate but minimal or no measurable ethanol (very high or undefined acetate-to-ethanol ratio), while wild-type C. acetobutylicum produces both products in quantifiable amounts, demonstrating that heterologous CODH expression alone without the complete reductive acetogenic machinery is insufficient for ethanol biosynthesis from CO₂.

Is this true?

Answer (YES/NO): NO